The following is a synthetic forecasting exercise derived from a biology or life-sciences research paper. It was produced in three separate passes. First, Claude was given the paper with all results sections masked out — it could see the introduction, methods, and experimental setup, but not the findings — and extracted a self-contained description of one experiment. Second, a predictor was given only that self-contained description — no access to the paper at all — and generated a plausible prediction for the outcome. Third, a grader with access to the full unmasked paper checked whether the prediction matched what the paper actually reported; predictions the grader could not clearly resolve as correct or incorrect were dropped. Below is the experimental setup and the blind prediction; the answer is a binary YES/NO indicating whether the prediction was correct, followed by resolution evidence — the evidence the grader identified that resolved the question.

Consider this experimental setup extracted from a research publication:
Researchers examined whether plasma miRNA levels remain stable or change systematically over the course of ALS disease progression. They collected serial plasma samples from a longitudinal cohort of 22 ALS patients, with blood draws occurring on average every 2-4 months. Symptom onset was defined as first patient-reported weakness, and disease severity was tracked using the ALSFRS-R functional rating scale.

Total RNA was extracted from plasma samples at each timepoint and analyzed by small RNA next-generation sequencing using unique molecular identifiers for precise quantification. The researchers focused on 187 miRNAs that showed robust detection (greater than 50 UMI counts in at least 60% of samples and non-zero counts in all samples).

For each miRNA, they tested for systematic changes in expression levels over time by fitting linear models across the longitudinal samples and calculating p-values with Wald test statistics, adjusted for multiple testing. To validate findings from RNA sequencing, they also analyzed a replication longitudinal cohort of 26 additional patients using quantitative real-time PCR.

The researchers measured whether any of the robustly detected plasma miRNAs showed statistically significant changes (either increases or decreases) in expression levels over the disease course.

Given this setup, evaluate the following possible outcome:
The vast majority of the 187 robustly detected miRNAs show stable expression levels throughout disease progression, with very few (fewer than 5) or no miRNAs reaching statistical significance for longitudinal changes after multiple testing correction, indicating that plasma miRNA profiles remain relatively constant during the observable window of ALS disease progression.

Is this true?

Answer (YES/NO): YES